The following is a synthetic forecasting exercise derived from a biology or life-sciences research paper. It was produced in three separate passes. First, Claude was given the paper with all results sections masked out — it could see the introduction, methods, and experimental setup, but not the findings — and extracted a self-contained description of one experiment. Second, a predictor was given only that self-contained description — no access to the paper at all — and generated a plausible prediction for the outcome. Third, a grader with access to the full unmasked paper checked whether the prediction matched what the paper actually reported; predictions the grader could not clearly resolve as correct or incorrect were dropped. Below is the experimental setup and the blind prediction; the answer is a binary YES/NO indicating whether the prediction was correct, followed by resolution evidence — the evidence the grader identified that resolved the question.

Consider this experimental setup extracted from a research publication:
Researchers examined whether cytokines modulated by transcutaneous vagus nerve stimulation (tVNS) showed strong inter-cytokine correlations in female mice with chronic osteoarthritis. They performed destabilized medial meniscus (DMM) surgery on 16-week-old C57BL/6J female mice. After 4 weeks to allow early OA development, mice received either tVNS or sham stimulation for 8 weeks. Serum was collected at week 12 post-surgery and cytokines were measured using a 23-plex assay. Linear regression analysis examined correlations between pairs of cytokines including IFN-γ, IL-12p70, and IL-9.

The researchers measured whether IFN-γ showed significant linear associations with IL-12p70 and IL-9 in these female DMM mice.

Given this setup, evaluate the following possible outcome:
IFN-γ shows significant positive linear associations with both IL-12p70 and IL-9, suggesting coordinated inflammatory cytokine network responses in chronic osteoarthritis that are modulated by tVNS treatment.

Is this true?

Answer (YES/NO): YES